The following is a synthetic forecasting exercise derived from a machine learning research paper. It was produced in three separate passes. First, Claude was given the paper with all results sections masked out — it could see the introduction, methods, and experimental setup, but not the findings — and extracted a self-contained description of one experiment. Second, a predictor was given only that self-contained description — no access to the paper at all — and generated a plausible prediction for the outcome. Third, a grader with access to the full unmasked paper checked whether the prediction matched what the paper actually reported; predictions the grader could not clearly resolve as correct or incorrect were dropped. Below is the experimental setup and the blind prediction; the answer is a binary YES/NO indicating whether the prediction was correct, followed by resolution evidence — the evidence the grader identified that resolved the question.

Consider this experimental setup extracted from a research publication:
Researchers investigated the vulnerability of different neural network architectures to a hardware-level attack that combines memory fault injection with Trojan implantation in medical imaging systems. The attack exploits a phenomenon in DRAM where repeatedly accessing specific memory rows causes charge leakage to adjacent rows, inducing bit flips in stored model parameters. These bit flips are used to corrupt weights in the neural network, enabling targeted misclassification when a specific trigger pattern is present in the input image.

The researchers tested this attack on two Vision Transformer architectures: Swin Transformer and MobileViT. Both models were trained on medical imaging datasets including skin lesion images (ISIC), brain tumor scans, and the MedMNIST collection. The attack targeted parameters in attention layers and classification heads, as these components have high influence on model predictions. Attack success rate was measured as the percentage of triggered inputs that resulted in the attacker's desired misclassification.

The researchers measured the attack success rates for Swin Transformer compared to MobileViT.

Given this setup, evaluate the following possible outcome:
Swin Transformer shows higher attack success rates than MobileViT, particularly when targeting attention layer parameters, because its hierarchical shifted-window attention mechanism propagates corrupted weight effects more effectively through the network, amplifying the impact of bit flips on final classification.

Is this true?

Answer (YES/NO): NO